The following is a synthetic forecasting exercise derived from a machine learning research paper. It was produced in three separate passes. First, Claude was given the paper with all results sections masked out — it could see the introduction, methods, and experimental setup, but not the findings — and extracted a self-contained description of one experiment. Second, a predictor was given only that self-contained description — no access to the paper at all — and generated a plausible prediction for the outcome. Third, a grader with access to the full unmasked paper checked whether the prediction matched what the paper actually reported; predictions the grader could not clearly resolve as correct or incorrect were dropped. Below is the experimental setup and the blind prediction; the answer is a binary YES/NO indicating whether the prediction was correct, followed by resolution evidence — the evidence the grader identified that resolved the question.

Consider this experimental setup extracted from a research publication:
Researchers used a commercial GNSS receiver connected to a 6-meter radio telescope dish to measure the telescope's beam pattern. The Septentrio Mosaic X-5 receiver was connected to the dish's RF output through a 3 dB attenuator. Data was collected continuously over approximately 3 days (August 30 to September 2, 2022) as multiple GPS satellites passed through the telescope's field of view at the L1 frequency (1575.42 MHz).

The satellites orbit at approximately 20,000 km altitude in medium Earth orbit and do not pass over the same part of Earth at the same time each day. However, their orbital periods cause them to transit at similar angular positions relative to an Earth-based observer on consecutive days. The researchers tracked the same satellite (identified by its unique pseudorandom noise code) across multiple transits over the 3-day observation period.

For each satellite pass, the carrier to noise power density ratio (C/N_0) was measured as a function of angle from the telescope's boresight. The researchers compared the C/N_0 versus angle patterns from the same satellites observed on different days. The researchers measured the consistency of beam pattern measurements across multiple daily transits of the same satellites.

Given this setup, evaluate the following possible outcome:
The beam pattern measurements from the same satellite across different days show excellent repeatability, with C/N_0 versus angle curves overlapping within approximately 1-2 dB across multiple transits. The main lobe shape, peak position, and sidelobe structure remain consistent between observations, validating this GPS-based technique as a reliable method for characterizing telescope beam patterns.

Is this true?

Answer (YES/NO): NO